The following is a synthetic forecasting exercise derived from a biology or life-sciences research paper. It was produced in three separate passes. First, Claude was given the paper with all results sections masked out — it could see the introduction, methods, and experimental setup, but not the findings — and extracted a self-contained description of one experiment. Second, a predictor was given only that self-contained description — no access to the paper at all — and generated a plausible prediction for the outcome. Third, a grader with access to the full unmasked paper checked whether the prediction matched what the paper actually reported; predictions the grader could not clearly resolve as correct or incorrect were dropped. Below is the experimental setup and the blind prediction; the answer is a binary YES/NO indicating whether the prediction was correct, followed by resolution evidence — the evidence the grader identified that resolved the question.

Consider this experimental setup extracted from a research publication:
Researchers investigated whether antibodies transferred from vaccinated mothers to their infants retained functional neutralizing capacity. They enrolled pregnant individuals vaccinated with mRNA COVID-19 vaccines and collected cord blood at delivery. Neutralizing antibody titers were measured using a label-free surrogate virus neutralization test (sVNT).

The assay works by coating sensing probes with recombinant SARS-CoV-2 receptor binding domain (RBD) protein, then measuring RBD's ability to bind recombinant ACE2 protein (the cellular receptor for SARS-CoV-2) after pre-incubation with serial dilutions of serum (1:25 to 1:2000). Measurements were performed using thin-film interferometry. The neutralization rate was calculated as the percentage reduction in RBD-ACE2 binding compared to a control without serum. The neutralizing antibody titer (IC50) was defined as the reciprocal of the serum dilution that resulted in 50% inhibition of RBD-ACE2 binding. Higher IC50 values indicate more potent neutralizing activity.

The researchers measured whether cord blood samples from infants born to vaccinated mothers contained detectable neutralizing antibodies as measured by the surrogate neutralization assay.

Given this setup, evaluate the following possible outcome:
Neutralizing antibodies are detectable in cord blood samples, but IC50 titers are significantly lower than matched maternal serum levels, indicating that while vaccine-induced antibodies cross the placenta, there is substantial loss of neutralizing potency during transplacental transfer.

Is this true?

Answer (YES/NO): NO